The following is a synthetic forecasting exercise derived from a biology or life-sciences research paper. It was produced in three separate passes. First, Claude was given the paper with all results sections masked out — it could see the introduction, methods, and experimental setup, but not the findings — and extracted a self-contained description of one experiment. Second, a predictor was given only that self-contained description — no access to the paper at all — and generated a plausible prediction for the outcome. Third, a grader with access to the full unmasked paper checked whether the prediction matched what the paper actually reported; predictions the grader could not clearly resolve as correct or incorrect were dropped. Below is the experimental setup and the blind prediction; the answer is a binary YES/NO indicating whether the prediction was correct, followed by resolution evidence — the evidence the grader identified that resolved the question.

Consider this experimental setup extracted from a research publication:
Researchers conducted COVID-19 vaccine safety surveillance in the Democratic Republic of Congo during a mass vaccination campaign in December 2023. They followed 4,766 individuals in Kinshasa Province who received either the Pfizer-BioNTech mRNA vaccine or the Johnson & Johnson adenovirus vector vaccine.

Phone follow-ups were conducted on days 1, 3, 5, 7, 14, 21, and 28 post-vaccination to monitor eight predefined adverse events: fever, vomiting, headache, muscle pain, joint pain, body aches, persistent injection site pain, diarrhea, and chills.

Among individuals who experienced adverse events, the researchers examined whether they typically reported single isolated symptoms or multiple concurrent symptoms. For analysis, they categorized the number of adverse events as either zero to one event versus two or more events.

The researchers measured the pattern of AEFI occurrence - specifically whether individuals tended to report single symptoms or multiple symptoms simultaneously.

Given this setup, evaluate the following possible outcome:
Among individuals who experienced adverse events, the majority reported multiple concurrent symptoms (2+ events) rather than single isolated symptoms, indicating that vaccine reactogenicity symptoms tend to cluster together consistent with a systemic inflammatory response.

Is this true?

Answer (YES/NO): NO